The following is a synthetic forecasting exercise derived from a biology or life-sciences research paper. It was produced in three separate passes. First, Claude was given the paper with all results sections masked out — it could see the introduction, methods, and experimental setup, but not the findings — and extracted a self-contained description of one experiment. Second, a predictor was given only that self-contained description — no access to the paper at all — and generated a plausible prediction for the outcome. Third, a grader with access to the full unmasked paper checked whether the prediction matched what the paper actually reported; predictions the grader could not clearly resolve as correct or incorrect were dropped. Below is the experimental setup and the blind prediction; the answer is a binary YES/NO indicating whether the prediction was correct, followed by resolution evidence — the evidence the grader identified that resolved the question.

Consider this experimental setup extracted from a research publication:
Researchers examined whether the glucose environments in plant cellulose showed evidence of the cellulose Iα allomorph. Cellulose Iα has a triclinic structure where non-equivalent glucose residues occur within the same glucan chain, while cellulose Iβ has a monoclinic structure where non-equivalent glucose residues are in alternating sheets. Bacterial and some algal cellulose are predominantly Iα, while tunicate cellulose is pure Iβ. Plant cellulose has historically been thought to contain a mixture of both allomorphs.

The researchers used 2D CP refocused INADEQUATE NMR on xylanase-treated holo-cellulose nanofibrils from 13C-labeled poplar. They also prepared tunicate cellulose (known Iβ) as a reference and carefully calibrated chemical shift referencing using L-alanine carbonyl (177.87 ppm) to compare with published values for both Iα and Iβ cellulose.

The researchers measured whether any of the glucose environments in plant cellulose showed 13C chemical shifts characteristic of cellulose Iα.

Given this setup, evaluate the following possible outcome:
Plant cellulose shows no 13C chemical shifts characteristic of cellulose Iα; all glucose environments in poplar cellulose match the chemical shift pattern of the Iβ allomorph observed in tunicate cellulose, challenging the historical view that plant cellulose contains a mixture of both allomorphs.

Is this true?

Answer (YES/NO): YES